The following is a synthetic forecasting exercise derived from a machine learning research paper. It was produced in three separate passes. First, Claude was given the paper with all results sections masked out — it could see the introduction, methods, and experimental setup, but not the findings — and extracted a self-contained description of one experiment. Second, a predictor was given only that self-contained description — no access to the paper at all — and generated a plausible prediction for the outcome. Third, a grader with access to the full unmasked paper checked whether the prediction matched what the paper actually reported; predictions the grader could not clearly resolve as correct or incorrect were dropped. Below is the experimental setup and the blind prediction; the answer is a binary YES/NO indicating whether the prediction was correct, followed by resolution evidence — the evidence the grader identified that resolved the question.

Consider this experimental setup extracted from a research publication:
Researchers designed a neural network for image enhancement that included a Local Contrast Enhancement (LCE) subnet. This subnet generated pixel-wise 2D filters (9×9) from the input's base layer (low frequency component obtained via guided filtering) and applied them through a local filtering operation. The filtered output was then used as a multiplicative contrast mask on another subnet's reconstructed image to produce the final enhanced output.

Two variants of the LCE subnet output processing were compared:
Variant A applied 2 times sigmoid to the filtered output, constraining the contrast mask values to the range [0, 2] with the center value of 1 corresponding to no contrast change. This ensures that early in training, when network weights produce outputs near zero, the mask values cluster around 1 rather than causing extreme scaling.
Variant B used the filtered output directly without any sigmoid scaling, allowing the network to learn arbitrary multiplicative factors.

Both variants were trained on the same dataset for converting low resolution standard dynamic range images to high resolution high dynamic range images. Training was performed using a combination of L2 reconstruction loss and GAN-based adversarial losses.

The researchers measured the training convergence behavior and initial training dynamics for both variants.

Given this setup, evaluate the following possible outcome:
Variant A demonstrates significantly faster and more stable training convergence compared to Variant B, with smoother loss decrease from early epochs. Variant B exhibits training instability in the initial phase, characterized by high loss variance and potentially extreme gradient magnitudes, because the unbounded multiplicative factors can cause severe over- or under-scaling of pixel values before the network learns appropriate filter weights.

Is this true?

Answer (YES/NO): NO